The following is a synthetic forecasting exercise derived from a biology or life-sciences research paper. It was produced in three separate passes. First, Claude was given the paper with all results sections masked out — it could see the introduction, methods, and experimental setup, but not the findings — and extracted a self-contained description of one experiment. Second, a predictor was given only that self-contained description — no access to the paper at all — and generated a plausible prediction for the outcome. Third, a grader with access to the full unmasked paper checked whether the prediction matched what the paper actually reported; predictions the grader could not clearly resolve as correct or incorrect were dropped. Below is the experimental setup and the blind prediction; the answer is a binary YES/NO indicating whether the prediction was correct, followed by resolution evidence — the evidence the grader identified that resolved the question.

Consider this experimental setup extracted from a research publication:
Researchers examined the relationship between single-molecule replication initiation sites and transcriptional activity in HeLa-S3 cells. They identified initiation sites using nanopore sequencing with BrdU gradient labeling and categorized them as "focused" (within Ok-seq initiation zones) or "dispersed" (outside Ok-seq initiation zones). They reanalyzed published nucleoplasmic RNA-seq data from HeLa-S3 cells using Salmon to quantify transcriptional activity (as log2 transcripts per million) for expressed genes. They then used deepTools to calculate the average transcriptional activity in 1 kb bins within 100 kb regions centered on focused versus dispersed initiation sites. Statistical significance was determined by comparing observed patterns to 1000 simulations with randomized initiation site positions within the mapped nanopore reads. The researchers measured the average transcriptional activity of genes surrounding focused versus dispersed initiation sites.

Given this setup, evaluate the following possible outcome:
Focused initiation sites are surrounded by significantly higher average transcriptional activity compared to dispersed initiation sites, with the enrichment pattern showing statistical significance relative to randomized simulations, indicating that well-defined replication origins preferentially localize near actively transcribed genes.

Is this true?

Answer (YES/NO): NO